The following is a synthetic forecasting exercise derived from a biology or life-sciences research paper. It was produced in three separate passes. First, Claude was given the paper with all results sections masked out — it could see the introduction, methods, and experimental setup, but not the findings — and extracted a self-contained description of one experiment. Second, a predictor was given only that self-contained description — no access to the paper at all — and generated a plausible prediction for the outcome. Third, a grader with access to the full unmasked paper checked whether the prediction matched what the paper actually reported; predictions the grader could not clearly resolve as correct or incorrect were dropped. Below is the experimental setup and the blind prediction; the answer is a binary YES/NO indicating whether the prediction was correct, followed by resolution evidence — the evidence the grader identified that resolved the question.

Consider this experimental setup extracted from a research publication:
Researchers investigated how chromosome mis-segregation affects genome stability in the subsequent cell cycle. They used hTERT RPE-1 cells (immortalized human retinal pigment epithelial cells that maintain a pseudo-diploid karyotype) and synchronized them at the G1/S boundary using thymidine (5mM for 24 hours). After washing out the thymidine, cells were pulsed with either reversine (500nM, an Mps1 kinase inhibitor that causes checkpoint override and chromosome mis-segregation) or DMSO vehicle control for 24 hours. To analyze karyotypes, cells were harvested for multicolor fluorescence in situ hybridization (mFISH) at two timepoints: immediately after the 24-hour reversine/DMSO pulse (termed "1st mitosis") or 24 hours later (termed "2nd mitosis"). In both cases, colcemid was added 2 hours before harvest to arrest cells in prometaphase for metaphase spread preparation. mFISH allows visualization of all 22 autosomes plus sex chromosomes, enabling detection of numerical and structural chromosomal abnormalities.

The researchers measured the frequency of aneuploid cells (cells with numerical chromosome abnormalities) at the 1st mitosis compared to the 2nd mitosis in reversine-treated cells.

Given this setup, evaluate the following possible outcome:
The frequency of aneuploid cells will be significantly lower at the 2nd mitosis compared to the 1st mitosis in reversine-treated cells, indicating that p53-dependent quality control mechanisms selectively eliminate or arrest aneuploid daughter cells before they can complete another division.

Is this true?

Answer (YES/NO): NO